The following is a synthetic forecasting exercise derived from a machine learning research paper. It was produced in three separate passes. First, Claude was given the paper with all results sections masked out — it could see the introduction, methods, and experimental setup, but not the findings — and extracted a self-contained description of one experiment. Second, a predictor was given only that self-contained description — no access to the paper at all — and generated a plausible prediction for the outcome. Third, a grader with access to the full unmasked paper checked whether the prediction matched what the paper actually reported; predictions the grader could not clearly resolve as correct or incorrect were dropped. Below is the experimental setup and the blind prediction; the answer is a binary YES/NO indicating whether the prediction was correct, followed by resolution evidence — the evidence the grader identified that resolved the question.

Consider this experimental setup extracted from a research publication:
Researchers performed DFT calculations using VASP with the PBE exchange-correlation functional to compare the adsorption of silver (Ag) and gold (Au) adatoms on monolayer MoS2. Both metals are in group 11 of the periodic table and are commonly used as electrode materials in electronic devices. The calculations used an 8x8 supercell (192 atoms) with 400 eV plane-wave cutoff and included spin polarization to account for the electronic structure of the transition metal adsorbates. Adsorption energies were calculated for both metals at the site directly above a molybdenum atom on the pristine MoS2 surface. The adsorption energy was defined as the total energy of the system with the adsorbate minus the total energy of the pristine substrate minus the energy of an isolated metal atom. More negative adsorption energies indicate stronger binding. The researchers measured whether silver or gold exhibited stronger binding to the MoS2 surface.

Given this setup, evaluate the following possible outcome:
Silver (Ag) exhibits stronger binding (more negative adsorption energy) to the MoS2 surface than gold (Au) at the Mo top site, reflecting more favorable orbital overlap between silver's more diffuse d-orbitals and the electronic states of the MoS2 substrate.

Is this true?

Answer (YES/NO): NO